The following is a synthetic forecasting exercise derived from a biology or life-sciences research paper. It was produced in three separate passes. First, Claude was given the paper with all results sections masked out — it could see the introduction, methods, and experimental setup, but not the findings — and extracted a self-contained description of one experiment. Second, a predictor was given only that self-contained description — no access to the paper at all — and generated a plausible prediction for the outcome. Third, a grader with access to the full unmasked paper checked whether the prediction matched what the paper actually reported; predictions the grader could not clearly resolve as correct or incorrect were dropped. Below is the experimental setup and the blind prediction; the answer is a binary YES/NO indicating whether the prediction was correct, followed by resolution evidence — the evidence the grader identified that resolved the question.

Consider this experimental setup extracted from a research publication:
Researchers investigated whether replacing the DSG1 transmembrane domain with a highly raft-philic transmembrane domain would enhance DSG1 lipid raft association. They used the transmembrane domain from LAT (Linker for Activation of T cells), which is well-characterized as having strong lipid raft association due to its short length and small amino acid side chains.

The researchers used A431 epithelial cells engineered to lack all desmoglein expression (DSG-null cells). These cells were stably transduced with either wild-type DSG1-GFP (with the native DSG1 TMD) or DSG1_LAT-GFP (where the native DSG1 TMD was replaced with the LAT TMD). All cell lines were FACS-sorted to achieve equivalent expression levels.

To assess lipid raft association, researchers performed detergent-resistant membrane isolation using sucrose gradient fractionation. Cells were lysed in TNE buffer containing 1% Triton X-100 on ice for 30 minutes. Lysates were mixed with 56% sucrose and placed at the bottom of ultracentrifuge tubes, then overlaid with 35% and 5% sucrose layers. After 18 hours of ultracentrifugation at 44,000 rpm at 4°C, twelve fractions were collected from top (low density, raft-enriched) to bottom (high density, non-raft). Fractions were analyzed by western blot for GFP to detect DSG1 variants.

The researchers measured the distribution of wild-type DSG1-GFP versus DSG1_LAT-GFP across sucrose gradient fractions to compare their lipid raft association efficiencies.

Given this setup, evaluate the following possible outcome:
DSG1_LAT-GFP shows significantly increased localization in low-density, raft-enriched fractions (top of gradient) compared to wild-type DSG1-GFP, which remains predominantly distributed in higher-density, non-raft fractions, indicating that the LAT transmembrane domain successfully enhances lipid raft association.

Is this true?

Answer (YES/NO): NO